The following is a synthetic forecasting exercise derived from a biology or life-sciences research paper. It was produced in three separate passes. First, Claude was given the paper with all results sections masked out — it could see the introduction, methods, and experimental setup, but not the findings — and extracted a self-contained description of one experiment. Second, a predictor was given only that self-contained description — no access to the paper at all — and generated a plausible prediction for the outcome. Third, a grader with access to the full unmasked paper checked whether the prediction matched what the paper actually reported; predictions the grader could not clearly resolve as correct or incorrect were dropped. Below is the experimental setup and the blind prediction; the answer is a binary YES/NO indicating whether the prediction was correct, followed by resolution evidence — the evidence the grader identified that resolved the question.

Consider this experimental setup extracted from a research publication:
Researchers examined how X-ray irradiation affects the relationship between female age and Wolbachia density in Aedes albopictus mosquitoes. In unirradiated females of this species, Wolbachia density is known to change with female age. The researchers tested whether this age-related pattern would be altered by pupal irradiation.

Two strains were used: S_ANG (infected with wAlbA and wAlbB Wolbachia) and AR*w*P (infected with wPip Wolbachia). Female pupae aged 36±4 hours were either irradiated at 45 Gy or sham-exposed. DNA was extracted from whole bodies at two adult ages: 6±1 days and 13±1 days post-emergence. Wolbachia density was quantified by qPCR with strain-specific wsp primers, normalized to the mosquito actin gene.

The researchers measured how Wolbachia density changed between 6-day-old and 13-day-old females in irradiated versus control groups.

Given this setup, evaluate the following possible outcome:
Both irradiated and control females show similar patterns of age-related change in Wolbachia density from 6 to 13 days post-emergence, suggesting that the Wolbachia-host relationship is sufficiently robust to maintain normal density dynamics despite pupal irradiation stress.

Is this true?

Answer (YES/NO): NO